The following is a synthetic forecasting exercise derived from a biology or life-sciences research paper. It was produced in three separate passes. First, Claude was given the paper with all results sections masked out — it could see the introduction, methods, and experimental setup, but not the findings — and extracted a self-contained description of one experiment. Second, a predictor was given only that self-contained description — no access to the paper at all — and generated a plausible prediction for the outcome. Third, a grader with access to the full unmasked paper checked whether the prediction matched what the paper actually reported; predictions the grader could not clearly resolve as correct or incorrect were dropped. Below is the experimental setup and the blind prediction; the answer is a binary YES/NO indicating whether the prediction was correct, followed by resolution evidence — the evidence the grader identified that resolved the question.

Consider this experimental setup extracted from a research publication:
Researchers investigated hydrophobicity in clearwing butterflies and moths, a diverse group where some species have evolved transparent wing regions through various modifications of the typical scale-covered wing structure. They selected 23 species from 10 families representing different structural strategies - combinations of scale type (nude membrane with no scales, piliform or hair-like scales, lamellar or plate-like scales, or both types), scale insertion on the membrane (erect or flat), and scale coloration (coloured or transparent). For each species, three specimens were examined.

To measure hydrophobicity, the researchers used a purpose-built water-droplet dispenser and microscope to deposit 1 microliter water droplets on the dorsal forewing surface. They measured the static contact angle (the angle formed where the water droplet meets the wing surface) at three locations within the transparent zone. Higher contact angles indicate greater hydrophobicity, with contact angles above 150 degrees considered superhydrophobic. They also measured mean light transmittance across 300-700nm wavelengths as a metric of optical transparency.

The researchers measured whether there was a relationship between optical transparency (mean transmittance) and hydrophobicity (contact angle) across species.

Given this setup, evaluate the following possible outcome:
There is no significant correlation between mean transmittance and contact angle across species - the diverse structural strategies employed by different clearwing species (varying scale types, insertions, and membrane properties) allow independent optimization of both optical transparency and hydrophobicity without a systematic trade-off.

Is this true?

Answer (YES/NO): NO